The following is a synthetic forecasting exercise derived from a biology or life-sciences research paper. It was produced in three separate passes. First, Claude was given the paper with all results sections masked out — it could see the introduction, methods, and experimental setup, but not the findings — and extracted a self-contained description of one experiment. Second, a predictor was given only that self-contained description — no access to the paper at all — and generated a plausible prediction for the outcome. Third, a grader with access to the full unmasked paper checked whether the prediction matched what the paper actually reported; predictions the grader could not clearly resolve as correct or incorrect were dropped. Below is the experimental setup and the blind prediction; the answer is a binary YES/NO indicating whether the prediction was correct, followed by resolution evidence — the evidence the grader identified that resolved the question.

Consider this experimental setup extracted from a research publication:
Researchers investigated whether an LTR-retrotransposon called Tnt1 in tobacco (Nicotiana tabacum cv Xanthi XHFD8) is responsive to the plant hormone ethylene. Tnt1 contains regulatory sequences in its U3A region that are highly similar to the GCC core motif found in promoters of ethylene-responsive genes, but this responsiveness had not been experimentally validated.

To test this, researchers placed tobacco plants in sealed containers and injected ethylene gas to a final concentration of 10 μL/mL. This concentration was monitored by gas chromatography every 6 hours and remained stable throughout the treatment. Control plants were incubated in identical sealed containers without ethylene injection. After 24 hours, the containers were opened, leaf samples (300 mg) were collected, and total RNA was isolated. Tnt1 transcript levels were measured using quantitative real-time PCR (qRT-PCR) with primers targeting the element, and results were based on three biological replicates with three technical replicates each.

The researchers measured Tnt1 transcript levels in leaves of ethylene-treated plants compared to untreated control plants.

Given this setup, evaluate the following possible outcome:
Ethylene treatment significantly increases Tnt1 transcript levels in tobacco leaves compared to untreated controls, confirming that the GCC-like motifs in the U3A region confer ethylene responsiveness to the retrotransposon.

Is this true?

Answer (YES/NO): YES